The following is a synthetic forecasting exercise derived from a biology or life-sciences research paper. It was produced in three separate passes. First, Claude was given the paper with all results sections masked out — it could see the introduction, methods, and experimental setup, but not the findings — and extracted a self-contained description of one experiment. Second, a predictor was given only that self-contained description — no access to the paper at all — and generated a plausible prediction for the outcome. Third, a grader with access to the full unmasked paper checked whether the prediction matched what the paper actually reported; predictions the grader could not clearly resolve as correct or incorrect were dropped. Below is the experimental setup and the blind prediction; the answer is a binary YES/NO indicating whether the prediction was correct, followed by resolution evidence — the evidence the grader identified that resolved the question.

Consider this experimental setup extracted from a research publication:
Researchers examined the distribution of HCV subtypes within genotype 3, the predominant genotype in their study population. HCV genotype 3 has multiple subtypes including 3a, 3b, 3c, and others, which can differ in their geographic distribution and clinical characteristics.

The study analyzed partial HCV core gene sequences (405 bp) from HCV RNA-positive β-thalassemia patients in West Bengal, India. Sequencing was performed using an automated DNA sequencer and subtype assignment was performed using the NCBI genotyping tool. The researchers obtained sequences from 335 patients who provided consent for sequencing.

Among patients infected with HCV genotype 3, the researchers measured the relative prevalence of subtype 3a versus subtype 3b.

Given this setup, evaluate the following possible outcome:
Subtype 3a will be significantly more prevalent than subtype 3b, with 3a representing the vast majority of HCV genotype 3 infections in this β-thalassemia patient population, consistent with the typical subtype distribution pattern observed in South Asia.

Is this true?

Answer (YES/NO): YES